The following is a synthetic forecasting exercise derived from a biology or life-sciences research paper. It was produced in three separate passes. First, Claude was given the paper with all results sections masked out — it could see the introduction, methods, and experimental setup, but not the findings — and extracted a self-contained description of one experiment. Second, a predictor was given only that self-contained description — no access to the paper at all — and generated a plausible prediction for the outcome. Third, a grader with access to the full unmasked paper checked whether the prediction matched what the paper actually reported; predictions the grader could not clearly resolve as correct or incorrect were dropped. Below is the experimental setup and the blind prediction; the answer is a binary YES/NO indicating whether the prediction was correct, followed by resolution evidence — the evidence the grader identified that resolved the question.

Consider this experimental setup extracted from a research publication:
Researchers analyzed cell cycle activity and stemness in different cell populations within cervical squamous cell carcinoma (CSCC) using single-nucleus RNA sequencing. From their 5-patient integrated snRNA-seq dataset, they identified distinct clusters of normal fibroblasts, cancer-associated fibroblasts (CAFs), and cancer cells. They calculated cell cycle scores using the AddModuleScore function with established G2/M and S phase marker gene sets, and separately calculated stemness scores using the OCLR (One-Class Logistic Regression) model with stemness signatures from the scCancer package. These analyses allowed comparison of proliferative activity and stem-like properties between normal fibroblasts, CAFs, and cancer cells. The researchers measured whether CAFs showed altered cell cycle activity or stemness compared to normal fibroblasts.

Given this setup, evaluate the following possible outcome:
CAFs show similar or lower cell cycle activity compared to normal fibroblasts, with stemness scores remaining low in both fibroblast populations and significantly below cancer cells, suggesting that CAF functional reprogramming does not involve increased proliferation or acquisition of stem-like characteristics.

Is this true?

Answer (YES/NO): NO